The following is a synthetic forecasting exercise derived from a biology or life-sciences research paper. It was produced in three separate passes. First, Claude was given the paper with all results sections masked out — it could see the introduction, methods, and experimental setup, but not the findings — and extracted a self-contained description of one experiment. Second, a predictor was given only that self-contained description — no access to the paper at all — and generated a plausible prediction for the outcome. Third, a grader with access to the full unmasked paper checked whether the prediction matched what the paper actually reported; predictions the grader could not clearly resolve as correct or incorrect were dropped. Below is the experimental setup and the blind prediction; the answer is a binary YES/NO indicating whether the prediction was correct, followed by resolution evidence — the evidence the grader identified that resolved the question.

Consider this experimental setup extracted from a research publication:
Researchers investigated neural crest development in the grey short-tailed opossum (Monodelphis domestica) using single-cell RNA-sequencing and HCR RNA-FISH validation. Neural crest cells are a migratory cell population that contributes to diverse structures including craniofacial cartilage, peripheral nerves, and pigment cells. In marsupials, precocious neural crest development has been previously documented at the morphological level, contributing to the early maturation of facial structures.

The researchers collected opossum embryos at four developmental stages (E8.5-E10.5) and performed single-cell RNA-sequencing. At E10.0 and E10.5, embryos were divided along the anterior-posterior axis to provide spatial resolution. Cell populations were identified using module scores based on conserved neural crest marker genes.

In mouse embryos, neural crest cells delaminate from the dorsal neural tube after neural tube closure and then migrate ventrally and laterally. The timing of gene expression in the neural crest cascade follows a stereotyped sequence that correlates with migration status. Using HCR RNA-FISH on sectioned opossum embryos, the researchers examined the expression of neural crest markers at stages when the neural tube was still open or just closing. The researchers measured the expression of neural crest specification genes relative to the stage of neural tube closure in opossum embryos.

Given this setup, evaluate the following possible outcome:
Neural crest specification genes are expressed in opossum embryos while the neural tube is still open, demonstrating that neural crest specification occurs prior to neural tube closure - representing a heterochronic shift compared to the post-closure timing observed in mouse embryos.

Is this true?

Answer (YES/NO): YES